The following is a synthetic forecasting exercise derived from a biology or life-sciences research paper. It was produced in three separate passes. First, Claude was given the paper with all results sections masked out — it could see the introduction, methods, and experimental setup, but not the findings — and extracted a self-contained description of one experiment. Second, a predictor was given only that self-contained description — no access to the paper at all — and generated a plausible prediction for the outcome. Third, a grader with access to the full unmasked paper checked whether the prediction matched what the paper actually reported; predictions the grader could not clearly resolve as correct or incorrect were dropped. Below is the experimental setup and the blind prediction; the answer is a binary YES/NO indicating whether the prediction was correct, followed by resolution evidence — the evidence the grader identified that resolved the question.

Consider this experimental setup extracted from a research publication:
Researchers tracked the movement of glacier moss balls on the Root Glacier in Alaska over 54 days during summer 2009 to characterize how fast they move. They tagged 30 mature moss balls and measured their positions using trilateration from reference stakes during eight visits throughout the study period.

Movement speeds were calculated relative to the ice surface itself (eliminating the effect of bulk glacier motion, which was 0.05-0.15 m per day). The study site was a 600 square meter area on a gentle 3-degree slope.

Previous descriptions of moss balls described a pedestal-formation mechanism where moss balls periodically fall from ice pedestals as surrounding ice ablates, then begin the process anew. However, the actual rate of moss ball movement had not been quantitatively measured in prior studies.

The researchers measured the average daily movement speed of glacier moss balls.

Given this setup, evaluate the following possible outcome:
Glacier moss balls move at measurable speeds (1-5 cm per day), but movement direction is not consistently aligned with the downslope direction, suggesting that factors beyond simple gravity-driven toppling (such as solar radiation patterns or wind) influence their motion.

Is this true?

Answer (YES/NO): NO